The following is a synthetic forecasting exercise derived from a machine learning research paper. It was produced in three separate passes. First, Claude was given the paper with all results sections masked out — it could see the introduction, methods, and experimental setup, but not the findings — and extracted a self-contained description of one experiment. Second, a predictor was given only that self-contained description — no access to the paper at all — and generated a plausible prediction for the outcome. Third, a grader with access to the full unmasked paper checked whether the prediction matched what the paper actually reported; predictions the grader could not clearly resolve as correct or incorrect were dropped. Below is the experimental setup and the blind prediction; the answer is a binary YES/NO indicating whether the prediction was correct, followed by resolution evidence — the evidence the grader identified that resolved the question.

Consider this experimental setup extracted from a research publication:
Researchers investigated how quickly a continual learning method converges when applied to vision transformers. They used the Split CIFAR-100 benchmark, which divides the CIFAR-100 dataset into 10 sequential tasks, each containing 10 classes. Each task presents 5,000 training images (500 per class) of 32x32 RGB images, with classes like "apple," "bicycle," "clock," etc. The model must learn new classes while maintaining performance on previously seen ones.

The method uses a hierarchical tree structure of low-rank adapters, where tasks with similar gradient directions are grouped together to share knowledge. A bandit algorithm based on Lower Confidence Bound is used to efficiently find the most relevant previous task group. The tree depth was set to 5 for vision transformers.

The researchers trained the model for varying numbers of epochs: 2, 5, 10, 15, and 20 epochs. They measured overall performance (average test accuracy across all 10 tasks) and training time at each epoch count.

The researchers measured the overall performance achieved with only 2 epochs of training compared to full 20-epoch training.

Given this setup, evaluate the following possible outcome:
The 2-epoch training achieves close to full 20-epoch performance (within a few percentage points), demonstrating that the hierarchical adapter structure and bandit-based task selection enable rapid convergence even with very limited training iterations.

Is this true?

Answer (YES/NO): YES